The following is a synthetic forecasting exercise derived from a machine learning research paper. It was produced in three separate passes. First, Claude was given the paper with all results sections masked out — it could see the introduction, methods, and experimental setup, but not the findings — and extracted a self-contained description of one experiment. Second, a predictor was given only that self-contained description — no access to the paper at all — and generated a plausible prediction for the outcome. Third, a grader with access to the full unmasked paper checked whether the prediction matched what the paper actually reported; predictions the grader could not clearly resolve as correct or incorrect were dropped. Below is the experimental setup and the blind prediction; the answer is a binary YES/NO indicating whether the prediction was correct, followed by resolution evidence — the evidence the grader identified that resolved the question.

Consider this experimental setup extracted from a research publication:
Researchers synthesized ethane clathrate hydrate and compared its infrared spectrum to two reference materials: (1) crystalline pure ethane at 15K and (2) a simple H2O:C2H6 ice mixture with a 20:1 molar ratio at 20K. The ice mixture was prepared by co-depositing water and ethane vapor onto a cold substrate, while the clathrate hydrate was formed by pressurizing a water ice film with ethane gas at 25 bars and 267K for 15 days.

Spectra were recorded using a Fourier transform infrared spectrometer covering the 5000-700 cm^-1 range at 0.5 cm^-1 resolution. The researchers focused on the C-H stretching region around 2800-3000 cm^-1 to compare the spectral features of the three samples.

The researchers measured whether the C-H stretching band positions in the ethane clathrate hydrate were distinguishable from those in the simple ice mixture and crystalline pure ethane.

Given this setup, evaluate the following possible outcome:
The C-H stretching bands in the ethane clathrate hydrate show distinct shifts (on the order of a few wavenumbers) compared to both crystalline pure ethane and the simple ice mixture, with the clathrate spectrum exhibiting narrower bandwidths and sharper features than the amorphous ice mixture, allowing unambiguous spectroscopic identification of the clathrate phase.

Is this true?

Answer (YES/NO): NO